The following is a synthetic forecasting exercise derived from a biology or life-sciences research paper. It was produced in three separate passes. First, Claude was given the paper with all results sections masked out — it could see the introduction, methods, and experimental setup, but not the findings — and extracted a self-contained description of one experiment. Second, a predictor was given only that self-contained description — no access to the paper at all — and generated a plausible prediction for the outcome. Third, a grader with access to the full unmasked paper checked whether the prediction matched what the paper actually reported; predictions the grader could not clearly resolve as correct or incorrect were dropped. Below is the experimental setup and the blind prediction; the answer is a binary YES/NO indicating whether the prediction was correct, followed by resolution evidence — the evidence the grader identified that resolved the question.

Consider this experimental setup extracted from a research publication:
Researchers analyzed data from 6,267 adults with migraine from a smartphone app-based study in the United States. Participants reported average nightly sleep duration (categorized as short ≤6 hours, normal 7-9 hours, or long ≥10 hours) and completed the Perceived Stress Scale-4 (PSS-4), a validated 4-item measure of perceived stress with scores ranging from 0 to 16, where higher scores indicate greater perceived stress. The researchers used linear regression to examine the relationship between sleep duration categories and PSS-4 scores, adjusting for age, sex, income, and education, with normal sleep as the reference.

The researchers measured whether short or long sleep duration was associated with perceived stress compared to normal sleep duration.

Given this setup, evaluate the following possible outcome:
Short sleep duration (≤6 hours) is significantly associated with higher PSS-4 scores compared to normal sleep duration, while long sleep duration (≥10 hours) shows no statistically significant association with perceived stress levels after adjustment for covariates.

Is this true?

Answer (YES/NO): NO